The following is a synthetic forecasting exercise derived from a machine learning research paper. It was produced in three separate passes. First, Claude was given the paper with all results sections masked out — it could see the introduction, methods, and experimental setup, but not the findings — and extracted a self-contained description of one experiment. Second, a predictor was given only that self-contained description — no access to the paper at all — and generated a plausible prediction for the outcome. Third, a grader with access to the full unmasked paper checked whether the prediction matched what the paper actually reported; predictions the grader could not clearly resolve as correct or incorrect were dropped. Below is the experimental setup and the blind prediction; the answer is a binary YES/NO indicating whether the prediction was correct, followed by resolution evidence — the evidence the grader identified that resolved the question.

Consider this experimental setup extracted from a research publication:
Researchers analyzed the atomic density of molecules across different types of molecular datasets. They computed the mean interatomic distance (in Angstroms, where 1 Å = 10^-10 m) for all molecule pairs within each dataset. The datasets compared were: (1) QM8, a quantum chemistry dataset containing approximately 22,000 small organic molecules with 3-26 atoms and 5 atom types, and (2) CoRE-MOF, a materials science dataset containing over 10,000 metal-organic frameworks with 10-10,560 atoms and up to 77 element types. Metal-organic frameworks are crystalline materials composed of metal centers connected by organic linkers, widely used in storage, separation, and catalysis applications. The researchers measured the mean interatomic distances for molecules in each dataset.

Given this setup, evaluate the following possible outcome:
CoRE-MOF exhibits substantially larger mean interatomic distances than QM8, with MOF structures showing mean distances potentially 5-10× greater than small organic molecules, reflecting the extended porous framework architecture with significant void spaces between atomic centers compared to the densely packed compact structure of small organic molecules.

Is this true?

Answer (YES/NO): NO